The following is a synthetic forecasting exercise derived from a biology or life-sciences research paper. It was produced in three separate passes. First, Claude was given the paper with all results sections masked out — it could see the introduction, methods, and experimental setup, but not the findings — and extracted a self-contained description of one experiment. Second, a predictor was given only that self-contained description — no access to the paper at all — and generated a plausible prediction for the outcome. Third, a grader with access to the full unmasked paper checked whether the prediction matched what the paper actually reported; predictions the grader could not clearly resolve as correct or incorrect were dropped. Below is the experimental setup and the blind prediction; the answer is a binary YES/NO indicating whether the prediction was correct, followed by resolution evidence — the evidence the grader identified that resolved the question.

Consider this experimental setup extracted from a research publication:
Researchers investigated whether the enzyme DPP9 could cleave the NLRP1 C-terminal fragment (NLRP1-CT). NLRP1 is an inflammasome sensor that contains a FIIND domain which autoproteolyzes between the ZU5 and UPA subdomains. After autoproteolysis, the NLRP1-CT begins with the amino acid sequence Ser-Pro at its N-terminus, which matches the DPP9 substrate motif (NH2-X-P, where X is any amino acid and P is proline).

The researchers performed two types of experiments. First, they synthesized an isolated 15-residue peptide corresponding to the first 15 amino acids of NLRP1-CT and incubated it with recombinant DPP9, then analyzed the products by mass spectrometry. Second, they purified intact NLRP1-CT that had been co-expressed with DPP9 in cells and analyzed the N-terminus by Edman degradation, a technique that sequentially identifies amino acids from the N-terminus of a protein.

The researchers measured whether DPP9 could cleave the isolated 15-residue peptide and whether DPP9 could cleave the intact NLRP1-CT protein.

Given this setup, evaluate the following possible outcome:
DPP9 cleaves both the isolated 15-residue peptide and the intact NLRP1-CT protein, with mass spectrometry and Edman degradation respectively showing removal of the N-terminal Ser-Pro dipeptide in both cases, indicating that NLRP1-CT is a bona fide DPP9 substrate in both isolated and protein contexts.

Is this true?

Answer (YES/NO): NO